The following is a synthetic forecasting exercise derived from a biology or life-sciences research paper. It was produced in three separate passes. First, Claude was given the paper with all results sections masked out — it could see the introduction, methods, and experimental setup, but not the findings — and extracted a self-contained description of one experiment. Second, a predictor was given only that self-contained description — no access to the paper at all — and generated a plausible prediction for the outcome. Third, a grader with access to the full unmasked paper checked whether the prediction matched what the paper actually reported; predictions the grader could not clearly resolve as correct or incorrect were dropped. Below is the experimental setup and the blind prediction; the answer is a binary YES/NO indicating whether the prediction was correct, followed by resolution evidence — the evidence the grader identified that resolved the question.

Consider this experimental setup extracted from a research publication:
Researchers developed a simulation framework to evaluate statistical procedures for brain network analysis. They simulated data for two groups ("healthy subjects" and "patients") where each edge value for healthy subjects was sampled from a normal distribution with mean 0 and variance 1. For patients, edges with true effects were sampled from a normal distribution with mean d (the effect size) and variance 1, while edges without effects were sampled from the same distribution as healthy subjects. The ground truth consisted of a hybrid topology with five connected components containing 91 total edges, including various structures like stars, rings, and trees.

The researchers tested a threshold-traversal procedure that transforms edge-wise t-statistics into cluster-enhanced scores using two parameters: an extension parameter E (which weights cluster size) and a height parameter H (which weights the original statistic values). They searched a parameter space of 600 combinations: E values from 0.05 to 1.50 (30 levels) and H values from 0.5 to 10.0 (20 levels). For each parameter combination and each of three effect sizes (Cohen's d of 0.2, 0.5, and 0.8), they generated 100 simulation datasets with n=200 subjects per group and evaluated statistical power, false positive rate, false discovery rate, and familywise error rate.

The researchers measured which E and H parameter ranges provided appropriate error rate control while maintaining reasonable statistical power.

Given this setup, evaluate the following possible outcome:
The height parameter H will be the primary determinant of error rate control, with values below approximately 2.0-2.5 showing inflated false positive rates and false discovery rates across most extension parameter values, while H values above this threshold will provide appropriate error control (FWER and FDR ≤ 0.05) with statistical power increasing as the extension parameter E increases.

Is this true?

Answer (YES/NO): NO